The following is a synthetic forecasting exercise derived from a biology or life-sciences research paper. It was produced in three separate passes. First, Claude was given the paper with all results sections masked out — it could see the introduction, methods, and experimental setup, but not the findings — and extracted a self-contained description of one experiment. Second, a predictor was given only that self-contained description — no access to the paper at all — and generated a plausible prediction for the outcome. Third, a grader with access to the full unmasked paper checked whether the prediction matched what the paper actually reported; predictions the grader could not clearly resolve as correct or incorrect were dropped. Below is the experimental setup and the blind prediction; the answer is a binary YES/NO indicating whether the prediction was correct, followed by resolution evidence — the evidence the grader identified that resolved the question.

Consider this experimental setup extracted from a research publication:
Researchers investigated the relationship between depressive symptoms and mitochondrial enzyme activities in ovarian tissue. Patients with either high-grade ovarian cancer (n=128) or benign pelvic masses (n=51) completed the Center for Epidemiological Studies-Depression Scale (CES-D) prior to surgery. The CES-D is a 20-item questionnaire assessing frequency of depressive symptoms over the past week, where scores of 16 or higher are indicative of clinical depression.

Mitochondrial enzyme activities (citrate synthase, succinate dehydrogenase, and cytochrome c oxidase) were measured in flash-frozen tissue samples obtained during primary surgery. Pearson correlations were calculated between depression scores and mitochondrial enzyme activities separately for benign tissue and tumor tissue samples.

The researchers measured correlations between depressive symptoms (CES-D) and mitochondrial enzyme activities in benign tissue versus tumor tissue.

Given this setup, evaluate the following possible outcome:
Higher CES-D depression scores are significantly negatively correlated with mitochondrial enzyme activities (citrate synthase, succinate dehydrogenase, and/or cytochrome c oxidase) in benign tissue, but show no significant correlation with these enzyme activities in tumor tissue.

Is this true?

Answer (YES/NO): NO